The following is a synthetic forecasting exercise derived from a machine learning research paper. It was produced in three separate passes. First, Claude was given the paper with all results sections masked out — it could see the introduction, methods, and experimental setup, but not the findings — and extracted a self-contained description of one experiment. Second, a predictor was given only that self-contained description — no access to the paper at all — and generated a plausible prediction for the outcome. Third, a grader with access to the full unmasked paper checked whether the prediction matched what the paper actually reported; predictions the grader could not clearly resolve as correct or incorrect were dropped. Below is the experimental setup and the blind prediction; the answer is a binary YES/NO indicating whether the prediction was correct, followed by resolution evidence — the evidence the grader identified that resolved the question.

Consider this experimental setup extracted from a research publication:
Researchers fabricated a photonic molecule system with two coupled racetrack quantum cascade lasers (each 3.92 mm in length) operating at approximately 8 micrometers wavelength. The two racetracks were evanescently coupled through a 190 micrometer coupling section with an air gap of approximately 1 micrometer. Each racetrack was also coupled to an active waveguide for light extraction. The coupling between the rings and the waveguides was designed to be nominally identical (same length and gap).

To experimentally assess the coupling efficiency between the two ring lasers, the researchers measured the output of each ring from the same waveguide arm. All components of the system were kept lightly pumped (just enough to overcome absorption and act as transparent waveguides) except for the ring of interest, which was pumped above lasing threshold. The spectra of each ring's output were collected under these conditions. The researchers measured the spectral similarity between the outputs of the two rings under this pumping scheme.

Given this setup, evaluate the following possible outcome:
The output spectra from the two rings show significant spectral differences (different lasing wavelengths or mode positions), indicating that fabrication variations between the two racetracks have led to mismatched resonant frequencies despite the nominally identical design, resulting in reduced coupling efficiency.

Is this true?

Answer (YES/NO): NO